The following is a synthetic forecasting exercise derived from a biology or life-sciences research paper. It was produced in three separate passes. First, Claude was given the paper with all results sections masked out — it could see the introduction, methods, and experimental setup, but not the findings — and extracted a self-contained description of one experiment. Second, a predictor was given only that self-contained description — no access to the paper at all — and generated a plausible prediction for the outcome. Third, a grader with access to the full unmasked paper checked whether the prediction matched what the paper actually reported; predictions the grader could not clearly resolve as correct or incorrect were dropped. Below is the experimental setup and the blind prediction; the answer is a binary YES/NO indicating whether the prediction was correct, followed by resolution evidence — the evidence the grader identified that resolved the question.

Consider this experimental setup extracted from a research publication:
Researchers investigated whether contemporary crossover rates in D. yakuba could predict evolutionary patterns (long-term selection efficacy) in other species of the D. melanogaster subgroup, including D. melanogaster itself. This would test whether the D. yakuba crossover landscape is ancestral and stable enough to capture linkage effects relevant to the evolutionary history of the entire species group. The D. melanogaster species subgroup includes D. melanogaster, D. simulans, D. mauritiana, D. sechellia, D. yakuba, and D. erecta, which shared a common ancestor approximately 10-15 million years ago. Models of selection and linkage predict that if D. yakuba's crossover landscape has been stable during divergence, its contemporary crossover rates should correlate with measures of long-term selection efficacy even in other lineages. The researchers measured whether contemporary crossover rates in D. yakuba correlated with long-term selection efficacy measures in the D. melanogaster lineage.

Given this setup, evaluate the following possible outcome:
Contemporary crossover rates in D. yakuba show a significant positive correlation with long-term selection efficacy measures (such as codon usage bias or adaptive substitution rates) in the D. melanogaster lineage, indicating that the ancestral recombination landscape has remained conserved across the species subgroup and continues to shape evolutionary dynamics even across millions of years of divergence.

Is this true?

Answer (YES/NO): YES